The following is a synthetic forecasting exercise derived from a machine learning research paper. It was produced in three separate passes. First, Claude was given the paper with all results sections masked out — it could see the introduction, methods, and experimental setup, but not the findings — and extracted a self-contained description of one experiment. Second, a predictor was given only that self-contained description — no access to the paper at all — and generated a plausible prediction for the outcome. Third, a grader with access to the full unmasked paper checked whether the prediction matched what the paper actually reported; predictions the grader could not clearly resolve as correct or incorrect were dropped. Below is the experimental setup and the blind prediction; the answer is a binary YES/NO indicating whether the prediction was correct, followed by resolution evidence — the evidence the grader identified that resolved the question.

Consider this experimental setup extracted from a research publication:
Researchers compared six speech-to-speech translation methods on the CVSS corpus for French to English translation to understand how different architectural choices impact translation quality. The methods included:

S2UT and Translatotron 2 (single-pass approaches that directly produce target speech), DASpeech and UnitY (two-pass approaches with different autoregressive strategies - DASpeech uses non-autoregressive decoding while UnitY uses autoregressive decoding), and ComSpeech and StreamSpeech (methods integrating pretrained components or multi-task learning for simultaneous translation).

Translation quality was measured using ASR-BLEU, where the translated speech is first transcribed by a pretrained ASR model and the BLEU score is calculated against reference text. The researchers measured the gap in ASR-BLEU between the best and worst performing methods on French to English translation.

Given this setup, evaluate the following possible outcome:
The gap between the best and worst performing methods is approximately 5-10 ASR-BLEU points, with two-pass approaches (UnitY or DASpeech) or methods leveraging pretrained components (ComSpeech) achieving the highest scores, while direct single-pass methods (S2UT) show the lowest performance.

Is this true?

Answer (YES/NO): NO